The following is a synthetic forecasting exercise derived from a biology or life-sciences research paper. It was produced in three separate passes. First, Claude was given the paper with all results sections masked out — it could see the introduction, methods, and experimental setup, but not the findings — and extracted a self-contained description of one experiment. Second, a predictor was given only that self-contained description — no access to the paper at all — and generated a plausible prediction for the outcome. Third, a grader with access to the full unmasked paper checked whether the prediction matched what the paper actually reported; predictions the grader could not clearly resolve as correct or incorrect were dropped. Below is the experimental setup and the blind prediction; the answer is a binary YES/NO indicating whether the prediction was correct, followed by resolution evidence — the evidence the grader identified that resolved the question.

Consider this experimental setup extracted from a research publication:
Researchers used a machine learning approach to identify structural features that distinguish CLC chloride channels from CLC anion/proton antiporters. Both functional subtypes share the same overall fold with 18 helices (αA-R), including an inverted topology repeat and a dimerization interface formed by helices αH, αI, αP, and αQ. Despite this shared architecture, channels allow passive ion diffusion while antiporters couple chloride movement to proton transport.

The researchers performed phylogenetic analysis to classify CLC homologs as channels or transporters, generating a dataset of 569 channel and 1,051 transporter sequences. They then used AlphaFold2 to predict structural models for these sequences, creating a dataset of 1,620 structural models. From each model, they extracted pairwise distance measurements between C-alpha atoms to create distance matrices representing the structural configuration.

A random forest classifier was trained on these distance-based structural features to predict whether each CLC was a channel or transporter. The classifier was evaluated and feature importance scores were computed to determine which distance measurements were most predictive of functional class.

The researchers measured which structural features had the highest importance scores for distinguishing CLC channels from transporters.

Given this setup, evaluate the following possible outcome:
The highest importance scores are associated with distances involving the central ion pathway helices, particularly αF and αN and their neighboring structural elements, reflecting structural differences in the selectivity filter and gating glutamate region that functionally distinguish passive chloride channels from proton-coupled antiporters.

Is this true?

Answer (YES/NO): NO